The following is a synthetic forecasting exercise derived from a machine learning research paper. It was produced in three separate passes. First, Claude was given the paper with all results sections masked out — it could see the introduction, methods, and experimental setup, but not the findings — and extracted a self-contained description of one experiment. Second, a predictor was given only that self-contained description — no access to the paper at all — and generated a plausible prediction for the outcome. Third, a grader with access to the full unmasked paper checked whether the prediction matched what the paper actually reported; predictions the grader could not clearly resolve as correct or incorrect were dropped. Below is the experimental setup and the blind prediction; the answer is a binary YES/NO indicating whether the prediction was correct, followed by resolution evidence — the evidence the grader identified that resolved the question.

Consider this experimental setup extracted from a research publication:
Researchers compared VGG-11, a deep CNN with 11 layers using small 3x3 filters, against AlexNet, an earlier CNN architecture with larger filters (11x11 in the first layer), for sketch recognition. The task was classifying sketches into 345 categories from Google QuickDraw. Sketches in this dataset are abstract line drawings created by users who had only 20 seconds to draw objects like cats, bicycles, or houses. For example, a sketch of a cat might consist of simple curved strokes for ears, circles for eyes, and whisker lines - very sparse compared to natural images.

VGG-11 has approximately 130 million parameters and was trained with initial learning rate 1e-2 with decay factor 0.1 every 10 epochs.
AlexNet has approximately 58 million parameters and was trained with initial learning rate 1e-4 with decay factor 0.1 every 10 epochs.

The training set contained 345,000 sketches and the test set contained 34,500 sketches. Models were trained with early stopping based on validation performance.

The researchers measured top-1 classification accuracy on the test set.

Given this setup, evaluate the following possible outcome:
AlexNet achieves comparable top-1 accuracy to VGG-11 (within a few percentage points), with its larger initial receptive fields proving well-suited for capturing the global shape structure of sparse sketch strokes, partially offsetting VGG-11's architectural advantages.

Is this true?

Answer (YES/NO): NO